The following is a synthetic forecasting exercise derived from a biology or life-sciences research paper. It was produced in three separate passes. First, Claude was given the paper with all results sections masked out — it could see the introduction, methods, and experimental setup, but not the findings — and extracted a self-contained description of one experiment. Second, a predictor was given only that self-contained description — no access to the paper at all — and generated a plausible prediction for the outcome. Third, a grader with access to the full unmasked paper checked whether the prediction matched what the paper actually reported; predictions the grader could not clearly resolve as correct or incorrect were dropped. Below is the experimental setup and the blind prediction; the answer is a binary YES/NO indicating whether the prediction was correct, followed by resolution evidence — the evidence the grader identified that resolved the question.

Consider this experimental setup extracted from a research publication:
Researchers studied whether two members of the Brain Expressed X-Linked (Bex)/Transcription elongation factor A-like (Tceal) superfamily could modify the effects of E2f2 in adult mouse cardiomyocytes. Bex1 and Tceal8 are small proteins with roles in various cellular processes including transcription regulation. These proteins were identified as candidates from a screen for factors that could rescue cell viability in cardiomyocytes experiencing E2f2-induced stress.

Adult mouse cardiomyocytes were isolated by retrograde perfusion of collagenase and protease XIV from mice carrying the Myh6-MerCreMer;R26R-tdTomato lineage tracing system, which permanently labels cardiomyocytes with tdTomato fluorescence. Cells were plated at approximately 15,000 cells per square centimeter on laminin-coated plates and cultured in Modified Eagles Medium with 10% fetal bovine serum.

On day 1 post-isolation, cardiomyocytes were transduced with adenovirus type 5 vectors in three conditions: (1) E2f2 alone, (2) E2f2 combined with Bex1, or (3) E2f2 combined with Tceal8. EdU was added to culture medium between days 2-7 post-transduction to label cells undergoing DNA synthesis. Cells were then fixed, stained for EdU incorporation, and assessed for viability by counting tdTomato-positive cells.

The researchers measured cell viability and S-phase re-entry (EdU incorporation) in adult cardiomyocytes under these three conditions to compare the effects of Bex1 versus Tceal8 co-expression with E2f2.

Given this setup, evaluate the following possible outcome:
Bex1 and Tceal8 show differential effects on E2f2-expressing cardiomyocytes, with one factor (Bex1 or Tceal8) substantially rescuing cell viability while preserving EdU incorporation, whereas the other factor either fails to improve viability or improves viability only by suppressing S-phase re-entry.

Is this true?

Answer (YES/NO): YES